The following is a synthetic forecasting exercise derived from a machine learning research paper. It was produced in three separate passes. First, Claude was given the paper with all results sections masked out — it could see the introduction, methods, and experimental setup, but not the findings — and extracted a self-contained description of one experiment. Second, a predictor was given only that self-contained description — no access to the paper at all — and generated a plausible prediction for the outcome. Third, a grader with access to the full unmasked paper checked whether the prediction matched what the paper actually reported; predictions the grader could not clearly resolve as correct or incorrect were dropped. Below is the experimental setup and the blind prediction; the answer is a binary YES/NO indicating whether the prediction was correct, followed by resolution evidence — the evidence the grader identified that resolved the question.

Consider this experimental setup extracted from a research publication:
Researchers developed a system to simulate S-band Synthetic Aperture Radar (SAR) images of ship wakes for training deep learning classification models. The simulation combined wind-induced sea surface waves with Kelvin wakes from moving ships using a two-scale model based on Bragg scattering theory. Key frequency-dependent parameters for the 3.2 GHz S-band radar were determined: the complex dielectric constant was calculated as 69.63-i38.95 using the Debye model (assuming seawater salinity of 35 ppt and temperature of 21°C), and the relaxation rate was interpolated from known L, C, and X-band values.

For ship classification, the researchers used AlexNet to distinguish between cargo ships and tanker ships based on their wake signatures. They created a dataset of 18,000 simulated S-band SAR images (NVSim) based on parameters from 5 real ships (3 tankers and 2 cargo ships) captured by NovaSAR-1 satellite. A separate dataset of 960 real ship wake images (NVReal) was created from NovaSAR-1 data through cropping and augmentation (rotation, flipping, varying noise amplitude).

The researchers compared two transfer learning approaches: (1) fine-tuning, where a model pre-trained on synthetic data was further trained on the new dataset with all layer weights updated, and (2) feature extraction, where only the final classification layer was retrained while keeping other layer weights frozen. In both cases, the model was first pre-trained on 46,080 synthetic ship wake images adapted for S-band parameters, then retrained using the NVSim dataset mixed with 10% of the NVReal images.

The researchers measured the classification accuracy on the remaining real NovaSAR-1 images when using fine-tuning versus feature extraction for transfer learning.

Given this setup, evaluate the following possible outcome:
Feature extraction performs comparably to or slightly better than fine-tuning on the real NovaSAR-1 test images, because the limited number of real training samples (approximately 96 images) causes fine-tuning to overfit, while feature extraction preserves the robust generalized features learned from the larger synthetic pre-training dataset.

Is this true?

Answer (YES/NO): YES